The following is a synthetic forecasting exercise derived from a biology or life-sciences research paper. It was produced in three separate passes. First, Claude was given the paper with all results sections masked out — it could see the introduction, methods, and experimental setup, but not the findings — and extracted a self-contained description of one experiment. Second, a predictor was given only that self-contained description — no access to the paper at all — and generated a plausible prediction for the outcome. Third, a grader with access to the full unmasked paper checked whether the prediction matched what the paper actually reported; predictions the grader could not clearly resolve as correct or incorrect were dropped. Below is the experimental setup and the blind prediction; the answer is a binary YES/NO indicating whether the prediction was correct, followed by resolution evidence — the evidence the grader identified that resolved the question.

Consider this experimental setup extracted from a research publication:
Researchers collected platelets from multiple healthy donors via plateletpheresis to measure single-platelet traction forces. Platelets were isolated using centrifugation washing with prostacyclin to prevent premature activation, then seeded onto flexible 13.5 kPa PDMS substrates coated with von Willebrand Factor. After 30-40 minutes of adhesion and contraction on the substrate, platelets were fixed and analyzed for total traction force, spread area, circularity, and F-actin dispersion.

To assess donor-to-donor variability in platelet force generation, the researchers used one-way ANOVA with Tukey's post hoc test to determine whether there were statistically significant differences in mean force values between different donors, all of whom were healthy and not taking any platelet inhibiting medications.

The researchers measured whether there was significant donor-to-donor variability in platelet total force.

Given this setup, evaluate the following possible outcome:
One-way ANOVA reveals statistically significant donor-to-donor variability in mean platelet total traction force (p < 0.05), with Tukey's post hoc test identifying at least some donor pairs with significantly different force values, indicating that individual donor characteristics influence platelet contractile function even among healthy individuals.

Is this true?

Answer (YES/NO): YES